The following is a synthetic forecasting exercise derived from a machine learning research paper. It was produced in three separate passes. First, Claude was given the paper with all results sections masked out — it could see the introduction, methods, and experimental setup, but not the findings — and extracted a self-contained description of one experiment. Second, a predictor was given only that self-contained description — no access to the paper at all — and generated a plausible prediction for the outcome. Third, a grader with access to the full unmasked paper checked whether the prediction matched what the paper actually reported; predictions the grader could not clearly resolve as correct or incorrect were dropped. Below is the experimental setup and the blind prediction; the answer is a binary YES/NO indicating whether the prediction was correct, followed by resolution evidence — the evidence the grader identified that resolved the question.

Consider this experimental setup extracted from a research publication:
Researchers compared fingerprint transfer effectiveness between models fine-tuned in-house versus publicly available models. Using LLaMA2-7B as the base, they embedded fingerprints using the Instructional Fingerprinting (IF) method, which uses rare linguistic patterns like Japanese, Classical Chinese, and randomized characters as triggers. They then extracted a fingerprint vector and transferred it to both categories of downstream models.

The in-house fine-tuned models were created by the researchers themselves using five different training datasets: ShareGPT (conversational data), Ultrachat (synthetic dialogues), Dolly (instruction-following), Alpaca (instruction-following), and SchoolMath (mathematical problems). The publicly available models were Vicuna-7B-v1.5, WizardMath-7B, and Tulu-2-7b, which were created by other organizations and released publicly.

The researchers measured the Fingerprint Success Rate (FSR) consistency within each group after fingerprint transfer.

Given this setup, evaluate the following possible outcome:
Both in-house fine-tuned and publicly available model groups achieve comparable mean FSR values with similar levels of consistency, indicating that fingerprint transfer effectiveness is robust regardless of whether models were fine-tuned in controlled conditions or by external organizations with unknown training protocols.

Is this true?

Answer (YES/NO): NO